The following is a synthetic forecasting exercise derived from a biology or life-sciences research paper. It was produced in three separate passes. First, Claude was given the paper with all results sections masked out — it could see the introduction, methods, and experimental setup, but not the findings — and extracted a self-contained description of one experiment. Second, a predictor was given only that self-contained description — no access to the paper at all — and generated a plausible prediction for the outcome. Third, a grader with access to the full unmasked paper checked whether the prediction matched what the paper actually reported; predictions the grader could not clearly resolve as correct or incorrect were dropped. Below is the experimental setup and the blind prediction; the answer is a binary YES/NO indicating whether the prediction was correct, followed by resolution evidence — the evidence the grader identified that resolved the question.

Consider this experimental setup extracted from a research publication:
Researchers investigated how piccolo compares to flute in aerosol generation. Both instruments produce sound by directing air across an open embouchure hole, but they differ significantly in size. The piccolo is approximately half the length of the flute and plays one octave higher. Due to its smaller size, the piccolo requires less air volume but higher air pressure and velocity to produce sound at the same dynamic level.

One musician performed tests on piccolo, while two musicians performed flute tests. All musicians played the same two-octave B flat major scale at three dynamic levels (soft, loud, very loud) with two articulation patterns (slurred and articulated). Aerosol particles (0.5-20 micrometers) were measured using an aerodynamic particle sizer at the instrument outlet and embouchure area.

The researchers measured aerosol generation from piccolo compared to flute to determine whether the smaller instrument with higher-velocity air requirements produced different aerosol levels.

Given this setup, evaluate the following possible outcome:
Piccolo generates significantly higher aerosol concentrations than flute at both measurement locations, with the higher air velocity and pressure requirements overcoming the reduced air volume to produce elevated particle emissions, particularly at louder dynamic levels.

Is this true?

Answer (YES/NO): NO